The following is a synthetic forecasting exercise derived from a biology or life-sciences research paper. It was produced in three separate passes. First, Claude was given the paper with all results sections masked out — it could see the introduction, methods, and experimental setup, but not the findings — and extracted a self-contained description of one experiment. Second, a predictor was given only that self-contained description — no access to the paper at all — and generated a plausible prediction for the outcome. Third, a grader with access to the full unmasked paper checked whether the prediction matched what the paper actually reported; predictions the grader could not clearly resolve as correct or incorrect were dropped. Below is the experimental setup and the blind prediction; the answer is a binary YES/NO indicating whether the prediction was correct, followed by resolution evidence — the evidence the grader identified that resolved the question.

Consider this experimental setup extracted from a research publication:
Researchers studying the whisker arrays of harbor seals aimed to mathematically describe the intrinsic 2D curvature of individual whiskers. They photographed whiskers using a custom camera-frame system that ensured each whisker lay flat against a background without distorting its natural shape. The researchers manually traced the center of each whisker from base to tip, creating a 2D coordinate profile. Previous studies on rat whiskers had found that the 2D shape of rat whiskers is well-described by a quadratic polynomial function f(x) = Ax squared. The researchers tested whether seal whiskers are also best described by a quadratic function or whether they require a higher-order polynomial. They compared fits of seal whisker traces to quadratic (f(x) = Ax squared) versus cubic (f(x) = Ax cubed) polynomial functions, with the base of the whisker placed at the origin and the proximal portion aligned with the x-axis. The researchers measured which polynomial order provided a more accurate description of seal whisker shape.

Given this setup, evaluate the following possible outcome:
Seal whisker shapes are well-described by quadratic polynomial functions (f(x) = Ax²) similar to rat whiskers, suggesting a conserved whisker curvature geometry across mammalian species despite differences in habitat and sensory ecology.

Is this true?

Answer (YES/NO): NO